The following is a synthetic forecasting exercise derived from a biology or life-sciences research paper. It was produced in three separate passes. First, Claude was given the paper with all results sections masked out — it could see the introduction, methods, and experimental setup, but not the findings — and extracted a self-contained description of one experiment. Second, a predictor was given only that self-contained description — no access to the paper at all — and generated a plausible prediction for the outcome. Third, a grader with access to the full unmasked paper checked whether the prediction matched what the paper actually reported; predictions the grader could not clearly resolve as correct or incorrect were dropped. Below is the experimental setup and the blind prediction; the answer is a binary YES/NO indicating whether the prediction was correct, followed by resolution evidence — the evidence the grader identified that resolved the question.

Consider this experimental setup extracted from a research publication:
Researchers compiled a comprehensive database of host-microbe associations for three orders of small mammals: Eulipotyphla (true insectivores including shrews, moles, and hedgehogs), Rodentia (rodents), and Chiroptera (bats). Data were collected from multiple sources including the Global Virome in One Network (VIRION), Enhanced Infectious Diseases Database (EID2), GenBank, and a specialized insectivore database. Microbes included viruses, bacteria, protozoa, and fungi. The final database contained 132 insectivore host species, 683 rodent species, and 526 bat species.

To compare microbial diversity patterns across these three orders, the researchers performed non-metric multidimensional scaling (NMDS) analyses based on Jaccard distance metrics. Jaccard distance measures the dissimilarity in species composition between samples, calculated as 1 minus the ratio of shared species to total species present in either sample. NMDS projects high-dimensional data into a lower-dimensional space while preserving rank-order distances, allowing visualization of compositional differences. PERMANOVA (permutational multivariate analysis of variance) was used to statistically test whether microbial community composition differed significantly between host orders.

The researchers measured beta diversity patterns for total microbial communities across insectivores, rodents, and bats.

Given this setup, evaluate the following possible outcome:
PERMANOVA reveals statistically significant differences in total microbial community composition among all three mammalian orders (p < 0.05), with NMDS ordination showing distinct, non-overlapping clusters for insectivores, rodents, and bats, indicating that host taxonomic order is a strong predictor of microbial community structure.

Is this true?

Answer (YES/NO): NO